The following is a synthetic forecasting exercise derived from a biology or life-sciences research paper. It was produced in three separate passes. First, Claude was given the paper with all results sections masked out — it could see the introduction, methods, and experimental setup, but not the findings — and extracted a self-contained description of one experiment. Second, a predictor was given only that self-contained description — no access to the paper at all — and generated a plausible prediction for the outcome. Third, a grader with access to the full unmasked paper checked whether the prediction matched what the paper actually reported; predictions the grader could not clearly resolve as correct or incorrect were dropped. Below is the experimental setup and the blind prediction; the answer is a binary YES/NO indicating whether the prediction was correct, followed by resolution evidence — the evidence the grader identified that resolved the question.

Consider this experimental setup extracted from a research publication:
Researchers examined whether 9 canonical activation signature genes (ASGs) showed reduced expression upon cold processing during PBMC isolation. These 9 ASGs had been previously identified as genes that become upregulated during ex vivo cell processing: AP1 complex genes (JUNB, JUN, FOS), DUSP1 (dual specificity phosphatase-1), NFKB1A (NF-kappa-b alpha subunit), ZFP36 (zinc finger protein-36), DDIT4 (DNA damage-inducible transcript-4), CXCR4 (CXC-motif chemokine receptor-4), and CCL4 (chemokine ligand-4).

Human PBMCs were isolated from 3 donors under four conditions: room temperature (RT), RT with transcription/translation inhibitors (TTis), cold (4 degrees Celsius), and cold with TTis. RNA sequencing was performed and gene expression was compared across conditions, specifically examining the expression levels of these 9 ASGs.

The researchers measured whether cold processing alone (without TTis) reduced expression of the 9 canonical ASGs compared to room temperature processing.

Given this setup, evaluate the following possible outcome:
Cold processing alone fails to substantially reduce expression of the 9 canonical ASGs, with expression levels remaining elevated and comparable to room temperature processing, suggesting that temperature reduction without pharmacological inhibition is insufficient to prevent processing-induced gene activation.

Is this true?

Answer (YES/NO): NO